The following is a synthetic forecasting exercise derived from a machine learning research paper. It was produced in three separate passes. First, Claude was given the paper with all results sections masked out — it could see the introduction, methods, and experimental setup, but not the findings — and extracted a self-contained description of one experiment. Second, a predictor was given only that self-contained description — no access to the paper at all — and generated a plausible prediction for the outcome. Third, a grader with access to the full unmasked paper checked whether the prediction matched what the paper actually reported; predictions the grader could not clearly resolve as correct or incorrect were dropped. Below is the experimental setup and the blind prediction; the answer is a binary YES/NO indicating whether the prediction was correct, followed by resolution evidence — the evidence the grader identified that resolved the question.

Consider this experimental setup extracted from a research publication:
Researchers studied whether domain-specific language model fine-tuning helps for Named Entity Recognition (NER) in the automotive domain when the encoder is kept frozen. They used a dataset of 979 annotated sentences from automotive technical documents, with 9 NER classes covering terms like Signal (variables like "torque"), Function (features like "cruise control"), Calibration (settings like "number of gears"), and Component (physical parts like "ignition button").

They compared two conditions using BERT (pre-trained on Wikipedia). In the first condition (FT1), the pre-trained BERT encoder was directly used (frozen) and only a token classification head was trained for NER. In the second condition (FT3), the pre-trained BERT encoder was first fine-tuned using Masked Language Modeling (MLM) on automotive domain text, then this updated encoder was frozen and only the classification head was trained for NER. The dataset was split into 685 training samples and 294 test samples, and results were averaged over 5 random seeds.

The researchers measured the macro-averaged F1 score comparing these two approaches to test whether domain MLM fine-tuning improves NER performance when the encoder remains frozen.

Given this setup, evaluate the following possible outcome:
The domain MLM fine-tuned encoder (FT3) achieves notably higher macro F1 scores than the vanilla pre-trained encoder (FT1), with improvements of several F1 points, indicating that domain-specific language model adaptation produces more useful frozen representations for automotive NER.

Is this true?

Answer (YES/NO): NO